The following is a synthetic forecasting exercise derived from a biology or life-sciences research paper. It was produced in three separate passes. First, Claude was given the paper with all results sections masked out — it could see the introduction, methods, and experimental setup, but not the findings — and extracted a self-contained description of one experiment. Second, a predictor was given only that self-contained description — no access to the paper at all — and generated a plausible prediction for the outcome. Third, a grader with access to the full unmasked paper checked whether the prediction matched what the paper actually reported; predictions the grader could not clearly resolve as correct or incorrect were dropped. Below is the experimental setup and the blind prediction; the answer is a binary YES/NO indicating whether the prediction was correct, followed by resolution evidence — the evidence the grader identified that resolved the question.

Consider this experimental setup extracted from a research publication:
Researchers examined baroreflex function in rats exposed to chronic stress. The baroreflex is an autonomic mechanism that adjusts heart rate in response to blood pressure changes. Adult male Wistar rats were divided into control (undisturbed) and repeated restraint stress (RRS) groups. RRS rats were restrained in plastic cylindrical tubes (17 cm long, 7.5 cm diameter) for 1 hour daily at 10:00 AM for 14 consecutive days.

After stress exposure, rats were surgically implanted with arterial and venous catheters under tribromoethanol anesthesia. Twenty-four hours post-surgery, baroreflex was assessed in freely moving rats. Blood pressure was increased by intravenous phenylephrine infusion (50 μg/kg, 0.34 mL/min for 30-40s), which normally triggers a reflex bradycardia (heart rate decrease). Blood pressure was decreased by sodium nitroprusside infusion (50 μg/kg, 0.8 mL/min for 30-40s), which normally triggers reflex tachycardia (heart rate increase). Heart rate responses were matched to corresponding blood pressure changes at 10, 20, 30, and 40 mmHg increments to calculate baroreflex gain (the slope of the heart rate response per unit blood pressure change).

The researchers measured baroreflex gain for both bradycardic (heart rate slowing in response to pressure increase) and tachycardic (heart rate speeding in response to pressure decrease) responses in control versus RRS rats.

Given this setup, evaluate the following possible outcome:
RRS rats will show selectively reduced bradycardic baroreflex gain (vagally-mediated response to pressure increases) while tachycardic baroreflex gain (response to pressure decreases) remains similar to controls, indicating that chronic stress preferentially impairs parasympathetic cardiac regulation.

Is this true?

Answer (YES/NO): NO